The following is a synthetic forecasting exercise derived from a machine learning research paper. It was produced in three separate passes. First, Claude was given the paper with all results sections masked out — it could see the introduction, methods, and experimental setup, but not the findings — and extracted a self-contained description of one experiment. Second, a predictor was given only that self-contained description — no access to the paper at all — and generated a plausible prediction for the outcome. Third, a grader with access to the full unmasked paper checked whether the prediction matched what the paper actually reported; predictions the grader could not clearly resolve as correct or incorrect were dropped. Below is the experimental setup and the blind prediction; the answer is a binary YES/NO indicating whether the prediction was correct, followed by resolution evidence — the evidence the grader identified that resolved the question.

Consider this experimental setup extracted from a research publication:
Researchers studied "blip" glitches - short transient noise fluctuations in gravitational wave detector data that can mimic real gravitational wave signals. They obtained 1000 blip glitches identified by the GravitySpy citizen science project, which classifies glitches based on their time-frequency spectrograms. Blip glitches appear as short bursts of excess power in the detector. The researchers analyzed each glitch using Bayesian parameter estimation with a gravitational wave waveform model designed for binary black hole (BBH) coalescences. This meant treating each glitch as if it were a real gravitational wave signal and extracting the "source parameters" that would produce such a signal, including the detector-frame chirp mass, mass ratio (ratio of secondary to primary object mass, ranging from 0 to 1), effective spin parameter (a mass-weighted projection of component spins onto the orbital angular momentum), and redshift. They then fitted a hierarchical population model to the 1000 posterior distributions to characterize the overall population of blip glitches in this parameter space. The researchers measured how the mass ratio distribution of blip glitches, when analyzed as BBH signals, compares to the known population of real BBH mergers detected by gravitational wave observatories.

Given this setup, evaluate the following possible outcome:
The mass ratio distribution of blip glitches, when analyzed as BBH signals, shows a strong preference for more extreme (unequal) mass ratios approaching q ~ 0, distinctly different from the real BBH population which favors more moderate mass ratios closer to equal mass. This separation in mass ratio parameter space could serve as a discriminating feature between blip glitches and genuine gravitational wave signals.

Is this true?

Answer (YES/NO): YES